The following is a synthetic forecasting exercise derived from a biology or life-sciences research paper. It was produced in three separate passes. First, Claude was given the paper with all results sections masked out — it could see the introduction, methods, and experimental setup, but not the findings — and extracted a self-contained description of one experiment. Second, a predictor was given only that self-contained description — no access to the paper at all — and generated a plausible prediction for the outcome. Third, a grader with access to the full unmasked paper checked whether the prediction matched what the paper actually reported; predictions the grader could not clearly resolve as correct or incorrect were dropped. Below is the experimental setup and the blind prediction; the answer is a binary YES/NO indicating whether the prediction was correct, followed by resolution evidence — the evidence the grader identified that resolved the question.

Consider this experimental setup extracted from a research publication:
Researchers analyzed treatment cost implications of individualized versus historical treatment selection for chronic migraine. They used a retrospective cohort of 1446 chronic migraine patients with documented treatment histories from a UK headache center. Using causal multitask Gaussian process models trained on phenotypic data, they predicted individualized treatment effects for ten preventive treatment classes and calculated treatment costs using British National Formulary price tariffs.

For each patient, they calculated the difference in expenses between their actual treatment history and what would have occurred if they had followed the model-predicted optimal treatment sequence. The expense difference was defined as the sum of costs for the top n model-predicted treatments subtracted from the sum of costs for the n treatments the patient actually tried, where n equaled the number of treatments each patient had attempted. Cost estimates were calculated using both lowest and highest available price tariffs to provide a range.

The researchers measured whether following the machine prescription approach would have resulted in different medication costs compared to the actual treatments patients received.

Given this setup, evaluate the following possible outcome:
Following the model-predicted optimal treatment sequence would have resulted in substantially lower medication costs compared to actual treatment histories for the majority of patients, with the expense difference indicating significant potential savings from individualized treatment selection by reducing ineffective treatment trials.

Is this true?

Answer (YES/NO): NO